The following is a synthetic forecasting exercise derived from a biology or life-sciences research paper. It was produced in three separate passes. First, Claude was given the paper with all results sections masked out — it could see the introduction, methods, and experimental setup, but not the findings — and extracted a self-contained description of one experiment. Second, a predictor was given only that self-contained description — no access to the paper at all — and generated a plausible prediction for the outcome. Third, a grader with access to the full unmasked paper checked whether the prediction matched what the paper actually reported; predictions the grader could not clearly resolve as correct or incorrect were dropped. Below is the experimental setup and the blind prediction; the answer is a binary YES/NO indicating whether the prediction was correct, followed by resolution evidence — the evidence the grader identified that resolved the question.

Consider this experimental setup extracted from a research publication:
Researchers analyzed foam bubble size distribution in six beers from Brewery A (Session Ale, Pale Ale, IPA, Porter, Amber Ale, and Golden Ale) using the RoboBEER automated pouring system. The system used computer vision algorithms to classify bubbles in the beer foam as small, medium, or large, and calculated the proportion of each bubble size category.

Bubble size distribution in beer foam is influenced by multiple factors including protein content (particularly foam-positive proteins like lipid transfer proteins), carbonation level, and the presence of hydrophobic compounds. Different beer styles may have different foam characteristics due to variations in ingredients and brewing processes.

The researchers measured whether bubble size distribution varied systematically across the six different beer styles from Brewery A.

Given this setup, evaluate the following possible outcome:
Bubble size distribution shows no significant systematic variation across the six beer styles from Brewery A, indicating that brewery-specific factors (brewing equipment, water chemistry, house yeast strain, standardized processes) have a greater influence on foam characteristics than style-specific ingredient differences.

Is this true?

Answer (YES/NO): NO